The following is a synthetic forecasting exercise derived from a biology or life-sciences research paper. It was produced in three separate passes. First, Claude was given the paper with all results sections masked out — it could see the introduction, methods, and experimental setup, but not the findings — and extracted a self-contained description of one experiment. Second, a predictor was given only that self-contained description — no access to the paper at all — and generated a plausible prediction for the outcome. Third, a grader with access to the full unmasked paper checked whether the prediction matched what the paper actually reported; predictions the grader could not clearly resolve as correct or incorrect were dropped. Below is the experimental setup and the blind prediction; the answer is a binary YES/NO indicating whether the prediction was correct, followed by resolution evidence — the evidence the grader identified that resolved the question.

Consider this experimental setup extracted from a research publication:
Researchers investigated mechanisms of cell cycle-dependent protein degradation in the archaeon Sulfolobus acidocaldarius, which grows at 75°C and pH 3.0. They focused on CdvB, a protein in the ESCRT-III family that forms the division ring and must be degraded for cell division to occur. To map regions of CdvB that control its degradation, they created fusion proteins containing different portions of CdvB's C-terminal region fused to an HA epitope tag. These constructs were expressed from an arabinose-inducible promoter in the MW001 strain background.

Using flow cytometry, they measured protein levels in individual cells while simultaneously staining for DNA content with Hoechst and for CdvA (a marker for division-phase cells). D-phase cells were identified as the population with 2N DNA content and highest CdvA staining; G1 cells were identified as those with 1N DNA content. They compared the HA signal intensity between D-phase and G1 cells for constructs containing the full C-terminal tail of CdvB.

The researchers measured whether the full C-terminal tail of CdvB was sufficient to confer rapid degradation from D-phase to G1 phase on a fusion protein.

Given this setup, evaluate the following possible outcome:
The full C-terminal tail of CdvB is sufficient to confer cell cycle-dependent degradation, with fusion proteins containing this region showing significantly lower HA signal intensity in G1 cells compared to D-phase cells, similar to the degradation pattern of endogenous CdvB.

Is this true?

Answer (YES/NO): YES